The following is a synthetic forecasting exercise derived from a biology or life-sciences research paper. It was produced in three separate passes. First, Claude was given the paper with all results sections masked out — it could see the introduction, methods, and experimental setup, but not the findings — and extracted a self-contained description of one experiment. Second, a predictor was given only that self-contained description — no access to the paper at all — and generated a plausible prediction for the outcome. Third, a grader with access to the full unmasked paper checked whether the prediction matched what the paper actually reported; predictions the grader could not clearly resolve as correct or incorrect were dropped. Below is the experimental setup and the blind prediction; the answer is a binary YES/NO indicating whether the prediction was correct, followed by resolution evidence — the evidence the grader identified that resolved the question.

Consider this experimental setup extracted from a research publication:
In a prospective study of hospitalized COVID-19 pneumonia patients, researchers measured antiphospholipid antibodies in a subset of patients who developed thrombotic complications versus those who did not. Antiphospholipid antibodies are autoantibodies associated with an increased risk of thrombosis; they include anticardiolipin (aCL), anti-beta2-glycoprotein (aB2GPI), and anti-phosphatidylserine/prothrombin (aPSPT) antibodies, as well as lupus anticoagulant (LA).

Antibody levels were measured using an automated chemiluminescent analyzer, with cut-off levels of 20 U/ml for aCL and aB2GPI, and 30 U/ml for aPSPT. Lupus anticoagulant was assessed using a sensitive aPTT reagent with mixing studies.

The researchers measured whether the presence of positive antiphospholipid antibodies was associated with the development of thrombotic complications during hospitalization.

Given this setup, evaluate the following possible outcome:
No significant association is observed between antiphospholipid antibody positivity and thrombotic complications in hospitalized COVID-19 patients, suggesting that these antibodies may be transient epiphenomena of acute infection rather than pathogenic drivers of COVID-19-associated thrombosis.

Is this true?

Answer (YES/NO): NO